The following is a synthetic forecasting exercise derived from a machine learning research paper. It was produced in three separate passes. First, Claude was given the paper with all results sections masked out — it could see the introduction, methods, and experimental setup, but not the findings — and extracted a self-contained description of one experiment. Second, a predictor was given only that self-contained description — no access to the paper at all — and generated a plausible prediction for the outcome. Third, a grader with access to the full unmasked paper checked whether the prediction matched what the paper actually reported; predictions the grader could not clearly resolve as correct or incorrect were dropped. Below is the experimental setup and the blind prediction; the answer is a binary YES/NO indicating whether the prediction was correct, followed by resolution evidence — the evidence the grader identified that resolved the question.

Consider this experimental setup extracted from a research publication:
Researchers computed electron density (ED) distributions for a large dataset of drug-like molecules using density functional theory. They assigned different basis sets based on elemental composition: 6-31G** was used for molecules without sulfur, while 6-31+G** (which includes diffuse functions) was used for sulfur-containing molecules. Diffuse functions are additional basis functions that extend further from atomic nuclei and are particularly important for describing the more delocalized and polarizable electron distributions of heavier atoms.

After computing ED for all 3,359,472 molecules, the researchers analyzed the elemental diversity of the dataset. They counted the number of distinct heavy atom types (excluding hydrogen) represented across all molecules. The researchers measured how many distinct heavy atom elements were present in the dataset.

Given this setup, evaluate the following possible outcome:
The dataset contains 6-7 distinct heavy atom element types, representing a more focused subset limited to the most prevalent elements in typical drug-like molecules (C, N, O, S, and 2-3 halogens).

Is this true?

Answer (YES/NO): NO